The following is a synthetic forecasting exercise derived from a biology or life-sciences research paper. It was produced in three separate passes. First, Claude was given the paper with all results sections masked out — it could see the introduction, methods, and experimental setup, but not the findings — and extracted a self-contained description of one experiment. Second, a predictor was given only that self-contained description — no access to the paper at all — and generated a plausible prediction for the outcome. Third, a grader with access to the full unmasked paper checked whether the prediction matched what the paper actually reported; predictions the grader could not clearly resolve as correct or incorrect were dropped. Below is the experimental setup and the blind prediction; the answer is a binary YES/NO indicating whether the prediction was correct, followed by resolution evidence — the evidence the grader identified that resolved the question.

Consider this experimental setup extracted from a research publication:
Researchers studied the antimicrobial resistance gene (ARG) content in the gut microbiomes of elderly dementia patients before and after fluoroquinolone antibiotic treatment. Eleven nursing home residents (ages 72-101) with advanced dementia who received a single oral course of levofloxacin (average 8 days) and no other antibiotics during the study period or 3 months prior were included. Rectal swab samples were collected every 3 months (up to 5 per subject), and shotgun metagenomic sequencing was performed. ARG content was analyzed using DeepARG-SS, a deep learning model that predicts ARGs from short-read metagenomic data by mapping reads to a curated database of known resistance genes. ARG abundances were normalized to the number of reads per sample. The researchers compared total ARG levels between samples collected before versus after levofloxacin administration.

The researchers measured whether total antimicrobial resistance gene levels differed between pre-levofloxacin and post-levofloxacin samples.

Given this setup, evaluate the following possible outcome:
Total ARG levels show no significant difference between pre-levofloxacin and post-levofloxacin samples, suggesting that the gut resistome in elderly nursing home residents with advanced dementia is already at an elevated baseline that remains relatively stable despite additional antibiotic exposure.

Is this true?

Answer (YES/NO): YES